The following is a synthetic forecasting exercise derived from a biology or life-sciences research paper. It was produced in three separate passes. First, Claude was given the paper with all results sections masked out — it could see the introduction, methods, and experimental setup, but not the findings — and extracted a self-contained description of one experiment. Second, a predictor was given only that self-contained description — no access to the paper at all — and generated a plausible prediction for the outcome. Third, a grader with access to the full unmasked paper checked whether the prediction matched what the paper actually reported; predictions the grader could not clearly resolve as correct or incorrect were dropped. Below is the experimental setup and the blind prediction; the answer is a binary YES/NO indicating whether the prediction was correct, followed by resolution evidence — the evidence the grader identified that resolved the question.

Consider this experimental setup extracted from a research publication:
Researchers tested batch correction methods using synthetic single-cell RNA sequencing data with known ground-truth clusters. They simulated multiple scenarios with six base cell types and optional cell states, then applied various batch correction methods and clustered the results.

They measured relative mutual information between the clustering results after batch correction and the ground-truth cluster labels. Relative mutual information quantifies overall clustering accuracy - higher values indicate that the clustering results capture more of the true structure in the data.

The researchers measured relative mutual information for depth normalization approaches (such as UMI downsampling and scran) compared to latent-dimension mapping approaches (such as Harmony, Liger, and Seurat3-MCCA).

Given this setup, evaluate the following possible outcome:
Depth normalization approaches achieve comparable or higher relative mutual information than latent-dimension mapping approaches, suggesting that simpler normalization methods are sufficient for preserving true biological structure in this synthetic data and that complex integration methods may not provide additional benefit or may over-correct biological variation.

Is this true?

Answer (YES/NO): YES